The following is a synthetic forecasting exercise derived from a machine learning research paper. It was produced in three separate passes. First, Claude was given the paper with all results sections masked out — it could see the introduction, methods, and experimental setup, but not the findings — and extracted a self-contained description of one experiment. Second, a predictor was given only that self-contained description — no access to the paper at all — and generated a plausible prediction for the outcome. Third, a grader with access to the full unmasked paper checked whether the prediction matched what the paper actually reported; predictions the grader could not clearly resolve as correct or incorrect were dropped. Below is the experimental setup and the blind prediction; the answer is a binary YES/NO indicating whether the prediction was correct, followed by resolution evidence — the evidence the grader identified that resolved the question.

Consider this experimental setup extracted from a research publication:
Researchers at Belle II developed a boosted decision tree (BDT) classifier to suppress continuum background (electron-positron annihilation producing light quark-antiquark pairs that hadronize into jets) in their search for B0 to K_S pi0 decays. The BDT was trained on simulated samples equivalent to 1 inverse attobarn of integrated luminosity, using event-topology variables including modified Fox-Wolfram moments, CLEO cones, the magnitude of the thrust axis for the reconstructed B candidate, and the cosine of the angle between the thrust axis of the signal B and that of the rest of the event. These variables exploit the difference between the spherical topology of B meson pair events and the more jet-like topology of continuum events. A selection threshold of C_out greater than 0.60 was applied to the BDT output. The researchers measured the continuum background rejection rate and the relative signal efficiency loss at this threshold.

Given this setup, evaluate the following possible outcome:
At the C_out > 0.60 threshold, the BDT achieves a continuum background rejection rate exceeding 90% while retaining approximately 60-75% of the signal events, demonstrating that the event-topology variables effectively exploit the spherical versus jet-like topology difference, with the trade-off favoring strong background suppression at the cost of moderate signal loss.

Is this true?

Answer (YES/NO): NO